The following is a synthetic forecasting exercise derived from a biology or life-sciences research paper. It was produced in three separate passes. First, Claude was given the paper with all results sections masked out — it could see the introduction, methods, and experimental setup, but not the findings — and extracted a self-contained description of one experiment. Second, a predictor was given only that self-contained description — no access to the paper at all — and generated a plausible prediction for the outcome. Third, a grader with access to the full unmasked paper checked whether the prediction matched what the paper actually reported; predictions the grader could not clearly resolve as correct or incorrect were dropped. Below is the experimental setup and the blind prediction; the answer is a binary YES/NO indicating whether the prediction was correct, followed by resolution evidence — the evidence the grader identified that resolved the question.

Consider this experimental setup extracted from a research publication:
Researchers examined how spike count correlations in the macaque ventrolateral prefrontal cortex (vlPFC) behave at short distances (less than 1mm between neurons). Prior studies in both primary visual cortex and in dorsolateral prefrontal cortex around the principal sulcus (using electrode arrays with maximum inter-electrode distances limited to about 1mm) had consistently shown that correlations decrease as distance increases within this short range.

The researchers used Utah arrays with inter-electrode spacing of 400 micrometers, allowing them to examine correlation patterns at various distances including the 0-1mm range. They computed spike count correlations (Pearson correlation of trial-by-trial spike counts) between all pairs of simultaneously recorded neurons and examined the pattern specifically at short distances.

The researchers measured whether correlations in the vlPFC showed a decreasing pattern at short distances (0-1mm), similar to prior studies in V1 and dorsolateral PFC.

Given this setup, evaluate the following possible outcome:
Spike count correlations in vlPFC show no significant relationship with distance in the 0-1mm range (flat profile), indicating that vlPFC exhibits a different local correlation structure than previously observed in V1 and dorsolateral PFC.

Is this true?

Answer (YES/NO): NO